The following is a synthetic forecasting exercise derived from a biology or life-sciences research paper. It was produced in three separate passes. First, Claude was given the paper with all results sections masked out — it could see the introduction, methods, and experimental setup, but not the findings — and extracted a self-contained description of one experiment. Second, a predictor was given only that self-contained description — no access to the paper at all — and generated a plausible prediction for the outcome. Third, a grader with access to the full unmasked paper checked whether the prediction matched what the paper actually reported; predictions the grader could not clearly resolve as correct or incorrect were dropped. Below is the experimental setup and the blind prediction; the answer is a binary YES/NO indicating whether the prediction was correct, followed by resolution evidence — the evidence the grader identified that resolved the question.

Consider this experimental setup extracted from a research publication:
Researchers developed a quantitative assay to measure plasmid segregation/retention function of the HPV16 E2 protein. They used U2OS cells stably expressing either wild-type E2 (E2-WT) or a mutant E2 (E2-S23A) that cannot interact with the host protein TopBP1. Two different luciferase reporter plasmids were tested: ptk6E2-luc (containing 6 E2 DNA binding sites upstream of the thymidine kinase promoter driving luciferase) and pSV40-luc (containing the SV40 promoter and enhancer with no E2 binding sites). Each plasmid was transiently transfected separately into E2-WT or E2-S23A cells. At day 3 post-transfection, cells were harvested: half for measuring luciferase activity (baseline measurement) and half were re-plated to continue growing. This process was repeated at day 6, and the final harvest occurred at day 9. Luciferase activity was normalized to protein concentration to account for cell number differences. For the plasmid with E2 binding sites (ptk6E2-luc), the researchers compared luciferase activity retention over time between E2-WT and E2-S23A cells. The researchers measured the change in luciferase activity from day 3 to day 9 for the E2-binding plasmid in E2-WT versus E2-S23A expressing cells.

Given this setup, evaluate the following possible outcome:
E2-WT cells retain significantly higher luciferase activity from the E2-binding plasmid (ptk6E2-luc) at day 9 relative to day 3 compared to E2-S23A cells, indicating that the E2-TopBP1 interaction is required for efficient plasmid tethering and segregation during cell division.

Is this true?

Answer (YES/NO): YES